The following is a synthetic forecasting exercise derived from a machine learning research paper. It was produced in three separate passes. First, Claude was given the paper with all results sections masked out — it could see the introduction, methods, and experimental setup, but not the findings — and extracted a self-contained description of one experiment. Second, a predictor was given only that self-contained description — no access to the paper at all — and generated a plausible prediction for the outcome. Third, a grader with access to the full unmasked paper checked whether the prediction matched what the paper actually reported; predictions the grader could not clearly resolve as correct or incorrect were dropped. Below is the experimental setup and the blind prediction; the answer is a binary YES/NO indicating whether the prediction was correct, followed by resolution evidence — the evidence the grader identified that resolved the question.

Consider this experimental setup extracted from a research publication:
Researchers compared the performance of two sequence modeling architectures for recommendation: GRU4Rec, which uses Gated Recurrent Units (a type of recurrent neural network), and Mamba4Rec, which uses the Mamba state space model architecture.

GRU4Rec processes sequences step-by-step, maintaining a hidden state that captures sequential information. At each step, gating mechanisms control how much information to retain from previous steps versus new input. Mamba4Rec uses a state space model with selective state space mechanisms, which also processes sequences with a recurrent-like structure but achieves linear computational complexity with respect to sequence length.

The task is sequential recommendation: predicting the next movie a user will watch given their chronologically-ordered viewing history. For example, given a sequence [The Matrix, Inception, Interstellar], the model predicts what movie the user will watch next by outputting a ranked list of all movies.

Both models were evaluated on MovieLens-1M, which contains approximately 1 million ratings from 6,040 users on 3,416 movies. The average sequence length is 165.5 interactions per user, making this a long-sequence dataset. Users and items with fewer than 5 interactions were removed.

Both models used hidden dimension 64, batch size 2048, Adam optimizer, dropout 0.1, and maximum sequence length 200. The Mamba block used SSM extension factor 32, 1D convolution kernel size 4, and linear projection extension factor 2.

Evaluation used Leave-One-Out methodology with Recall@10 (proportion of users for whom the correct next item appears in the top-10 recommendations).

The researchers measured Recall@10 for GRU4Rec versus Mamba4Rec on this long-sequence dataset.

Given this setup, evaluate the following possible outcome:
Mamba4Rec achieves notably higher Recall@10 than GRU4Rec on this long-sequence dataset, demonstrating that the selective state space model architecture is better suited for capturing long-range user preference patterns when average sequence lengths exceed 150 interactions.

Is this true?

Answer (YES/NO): YES